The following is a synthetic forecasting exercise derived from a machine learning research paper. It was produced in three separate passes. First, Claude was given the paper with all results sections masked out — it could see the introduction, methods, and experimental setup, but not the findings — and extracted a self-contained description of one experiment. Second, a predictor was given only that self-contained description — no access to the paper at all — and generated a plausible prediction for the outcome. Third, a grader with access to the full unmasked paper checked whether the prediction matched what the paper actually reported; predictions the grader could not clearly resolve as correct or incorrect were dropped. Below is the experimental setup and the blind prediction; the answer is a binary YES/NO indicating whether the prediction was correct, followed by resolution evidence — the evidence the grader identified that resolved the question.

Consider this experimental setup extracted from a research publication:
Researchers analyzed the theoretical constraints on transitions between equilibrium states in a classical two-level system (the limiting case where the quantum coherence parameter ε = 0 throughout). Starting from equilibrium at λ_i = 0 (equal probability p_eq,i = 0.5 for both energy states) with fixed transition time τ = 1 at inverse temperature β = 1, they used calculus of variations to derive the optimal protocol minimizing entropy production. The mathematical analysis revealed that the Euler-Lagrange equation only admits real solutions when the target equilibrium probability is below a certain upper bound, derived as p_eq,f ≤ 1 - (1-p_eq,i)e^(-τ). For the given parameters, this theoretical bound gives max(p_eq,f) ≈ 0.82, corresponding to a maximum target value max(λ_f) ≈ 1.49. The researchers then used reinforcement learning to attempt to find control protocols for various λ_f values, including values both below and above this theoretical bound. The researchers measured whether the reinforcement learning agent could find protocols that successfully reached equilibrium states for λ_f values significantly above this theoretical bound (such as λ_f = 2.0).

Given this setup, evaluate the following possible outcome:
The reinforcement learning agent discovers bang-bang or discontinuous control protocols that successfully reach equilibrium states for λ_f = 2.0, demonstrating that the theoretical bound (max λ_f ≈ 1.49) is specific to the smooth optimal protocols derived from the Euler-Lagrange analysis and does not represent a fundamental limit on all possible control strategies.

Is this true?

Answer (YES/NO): NO